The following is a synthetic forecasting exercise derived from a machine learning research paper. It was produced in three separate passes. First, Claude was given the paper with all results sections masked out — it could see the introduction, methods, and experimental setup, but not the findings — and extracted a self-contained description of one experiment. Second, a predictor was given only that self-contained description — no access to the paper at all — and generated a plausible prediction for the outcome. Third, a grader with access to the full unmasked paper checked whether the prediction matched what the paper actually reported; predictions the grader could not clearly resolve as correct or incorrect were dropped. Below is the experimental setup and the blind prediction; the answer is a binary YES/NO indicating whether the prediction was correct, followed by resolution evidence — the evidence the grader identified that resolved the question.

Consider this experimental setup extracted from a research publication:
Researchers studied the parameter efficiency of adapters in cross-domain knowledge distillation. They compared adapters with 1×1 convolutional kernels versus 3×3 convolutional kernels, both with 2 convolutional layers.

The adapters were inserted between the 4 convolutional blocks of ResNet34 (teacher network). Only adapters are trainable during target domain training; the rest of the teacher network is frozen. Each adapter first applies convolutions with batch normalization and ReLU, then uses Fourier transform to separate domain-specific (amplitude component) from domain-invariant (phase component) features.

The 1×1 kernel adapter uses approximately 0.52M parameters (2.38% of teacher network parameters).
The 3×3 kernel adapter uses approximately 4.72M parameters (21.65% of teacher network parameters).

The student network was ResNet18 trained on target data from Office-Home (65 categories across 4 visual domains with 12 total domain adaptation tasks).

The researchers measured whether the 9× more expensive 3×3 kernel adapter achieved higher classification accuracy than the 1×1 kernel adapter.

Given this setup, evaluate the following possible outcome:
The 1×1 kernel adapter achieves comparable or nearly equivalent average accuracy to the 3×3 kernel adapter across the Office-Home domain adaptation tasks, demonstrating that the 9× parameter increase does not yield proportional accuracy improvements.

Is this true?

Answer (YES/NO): YES